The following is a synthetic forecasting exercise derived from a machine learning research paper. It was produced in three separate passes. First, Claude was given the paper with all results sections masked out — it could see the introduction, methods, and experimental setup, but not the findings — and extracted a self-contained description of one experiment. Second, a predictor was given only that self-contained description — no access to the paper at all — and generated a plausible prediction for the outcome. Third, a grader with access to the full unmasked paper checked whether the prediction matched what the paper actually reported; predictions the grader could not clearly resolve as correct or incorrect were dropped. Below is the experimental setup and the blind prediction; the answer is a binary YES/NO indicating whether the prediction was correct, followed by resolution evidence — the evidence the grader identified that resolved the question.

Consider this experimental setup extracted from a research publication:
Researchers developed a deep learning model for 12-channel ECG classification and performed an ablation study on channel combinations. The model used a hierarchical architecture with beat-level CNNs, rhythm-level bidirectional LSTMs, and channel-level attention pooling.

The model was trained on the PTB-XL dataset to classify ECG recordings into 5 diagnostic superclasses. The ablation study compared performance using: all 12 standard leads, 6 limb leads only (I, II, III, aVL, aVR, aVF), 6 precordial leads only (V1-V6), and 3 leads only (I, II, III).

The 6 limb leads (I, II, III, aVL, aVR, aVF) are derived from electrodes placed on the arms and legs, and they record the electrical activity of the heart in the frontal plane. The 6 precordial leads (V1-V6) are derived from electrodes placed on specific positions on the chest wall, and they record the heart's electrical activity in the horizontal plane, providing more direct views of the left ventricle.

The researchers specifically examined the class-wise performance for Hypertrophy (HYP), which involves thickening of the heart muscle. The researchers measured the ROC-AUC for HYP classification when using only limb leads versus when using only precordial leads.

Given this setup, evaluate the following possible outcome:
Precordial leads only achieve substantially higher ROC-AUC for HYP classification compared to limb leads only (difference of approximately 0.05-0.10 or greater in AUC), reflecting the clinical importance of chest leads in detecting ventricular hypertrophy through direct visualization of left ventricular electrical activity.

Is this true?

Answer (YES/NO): NO